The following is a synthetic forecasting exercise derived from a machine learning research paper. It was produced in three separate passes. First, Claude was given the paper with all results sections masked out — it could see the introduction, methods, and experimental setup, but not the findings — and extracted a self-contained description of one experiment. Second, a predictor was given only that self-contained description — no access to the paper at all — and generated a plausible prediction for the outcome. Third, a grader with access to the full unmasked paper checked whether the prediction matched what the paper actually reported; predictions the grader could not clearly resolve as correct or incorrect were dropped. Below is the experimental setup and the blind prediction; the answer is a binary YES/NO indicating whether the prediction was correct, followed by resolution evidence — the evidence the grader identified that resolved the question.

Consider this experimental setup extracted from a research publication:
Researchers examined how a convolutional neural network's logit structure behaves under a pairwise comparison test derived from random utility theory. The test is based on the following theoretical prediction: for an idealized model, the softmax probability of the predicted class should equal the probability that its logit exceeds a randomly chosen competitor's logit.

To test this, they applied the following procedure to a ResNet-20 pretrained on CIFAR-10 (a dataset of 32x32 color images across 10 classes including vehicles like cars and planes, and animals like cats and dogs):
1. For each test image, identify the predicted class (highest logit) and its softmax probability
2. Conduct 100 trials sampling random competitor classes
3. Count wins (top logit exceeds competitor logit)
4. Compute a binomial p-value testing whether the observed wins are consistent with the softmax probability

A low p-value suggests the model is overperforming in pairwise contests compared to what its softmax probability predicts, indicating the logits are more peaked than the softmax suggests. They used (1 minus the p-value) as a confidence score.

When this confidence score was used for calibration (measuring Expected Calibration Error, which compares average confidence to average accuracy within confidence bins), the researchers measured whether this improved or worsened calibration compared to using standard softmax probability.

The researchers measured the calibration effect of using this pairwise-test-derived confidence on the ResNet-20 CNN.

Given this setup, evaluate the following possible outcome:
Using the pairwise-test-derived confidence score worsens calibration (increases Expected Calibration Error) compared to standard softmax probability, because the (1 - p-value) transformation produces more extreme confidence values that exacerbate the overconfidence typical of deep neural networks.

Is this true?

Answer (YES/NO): YES